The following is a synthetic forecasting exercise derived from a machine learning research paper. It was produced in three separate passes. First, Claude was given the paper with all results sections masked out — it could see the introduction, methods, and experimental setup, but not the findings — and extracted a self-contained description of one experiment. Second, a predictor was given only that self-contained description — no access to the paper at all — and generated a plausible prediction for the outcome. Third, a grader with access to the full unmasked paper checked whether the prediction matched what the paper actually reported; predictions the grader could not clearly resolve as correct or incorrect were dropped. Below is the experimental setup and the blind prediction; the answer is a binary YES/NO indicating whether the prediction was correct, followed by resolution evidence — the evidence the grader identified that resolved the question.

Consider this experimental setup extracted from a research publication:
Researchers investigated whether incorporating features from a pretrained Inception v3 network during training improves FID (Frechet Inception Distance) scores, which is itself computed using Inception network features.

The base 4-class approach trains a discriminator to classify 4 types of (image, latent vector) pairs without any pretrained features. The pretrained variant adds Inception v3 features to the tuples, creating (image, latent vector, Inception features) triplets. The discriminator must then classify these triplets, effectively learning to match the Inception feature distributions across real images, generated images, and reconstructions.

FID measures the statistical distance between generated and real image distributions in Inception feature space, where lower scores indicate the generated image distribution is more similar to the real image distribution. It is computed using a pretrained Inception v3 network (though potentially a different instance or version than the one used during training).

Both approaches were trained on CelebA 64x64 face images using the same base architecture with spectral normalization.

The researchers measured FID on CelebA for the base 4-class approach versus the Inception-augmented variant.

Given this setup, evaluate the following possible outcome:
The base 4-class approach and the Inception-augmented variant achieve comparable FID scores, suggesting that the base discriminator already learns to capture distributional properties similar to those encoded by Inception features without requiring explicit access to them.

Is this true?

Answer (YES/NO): NO